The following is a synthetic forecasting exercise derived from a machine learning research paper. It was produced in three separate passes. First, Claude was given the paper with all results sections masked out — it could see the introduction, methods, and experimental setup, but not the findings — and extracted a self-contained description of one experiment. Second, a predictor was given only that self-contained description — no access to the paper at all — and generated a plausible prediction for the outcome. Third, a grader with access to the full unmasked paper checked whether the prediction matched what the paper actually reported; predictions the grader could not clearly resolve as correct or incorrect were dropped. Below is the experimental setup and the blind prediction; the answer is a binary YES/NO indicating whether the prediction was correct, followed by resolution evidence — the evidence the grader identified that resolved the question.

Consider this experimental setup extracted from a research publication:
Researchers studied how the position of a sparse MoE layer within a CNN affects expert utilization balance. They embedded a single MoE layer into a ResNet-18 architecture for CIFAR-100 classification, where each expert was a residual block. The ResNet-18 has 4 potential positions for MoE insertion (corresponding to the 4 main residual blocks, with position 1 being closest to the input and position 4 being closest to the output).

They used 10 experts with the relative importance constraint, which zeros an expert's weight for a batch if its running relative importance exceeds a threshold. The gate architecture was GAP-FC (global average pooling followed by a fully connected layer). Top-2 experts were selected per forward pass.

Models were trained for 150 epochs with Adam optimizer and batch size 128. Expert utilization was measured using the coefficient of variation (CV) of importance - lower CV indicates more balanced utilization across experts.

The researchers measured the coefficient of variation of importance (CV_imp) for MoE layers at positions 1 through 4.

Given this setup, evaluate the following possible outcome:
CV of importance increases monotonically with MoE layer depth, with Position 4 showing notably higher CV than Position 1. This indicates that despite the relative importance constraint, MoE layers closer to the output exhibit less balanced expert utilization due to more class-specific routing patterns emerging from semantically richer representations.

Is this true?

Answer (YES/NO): NO